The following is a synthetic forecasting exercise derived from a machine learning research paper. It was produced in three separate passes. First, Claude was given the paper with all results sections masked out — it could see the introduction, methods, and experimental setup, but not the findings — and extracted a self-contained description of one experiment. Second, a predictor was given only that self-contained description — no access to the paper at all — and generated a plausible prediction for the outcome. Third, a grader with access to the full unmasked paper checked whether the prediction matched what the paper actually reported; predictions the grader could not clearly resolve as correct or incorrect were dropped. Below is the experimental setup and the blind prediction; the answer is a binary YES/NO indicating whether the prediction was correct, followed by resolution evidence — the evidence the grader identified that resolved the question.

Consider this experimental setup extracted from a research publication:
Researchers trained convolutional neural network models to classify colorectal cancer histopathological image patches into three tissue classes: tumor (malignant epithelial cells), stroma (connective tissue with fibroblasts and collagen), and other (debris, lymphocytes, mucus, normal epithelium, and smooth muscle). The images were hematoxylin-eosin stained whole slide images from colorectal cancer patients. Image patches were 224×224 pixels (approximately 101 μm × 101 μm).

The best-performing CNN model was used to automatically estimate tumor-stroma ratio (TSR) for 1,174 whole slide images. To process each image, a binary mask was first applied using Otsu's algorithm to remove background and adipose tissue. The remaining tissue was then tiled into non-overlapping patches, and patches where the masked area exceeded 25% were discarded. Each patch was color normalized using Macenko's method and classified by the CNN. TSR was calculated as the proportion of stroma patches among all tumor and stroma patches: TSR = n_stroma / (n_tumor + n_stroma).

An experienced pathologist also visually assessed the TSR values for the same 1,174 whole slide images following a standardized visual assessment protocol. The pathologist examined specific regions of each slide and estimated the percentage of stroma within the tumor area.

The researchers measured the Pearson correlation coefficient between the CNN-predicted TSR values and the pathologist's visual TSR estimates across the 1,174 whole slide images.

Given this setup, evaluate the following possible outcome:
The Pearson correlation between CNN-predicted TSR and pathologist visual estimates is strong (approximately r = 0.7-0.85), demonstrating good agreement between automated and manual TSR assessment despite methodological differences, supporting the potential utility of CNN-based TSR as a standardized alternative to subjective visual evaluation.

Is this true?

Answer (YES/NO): NO